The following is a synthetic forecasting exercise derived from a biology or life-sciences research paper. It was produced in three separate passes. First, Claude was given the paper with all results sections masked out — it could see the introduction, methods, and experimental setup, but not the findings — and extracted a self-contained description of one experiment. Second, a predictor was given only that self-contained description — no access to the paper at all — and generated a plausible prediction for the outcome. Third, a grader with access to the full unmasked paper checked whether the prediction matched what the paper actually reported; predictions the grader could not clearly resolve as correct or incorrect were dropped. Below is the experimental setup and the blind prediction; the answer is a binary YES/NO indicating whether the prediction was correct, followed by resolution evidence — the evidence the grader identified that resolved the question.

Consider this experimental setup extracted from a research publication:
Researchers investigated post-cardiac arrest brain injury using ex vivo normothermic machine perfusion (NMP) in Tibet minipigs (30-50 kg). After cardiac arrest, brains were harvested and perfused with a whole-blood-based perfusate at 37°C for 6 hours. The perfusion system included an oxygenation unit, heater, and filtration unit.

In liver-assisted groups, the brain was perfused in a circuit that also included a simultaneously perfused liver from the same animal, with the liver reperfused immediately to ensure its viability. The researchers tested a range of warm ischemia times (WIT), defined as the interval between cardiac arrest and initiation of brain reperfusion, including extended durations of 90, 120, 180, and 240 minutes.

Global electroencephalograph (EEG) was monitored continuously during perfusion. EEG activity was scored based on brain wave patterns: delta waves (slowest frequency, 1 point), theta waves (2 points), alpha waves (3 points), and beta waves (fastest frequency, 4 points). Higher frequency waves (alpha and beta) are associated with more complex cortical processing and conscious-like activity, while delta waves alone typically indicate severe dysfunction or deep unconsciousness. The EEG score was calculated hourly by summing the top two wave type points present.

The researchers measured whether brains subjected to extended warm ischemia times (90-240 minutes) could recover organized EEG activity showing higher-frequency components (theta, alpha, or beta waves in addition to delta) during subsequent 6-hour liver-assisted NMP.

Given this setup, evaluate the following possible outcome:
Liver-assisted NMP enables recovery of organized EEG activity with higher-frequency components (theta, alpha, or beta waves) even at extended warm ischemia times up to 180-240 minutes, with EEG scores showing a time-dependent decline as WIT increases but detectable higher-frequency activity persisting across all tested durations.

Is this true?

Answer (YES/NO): NO